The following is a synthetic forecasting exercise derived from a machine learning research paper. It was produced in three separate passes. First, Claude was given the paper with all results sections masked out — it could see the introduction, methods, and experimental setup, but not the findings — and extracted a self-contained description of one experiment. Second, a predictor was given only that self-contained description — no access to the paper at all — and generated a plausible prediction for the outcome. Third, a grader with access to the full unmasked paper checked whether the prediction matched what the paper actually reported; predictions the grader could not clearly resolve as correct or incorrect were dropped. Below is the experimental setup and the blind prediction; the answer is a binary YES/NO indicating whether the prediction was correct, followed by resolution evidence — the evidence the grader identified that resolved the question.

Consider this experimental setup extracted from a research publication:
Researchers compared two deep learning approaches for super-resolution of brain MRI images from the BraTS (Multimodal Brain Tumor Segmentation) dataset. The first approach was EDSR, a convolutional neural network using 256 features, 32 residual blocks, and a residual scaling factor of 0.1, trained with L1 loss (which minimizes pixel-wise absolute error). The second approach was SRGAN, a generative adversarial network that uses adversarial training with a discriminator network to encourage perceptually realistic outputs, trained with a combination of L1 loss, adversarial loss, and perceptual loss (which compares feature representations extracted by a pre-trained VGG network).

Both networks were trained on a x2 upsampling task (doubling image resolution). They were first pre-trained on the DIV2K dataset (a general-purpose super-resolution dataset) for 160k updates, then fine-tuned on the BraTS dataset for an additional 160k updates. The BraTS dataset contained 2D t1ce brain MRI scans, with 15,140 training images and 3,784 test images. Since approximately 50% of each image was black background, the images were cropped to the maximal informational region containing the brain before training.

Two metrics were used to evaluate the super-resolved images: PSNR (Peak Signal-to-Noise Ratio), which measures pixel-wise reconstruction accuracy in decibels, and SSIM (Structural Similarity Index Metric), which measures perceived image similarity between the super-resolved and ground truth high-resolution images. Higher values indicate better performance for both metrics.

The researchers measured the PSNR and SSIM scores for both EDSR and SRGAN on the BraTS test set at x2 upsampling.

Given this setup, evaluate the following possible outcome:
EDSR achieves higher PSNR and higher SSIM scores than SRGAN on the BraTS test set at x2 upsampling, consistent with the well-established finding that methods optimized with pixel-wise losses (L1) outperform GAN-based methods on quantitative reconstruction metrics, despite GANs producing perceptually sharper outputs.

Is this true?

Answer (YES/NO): NO